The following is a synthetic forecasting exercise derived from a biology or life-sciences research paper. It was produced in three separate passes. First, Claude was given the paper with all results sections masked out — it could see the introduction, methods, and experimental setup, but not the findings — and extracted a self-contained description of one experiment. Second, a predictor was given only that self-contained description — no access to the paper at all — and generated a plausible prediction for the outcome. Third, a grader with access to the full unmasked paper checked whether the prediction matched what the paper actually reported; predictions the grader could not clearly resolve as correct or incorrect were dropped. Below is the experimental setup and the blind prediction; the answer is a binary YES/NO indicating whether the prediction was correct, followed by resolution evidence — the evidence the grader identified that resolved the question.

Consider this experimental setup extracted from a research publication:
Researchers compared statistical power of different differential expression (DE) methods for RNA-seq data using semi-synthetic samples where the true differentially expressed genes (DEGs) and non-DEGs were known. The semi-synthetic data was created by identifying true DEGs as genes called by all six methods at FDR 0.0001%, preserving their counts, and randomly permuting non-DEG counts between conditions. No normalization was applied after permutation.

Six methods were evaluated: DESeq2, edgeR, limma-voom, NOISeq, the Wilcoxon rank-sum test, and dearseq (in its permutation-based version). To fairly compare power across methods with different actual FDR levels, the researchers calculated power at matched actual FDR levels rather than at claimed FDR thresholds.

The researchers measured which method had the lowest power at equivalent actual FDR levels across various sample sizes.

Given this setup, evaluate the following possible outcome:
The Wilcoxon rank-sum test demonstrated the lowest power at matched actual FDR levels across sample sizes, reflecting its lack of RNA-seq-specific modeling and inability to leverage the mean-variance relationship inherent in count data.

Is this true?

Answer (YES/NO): NO